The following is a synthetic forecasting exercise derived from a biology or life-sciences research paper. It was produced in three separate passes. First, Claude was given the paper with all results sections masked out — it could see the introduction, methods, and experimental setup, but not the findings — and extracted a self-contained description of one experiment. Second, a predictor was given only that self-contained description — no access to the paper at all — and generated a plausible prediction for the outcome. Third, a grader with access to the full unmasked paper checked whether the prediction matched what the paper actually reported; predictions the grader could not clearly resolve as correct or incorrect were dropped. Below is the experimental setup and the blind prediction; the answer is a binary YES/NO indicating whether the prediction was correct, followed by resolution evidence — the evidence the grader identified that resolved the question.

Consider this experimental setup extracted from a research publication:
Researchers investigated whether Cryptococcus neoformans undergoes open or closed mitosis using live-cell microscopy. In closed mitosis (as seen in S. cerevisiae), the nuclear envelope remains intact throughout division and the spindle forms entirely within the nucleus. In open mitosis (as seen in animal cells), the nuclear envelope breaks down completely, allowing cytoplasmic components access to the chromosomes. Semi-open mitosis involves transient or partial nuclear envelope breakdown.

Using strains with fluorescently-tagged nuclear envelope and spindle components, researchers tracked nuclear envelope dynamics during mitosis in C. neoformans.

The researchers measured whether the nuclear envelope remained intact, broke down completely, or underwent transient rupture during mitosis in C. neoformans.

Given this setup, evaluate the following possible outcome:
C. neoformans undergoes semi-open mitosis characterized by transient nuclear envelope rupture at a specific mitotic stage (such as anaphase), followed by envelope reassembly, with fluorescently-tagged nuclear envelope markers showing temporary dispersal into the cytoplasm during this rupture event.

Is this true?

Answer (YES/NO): YES